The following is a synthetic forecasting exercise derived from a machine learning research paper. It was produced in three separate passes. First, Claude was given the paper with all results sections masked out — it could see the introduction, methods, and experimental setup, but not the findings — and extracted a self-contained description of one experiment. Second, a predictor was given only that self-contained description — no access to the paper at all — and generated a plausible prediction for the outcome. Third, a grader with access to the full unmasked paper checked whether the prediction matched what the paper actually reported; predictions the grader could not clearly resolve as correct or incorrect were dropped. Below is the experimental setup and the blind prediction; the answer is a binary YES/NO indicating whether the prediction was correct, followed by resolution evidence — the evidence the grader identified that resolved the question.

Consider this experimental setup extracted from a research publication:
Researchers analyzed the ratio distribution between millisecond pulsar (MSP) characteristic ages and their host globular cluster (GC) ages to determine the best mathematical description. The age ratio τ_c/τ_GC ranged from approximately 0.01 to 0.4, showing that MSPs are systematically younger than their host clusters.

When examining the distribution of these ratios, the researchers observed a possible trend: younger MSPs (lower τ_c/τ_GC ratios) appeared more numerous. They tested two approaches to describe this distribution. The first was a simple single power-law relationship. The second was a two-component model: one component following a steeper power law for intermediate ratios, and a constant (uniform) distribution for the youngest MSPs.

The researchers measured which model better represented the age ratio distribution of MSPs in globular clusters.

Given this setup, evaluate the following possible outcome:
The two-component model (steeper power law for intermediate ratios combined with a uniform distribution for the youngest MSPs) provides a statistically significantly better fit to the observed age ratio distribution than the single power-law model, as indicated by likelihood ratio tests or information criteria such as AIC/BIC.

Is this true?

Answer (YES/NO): NO